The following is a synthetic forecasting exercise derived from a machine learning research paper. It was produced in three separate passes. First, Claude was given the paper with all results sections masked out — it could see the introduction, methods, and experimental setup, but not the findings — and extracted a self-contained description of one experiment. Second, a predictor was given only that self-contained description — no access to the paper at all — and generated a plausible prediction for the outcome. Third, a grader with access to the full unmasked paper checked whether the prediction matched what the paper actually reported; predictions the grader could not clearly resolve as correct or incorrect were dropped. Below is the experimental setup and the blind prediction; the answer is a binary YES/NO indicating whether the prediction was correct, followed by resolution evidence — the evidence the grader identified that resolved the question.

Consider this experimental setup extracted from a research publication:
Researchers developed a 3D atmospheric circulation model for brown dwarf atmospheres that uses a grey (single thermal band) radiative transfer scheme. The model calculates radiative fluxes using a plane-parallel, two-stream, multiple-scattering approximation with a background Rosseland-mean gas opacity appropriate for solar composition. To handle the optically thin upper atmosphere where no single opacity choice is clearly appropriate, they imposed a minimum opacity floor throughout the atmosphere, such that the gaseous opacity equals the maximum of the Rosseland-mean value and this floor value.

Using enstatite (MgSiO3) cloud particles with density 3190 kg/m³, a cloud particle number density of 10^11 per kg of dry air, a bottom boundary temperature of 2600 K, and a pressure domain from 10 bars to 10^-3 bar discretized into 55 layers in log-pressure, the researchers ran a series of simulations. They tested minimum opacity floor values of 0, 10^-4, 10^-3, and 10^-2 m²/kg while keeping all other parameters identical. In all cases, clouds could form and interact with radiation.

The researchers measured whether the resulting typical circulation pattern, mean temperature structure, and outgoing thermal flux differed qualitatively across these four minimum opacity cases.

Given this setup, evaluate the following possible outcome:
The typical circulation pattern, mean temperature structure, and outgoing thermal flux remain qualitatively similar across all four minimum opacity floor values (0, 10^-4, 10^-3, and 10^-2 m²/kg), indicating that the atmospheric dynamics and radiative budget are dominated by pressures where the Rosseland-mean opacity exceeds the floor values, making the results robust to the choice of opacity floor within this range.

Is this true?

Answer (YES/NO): NO